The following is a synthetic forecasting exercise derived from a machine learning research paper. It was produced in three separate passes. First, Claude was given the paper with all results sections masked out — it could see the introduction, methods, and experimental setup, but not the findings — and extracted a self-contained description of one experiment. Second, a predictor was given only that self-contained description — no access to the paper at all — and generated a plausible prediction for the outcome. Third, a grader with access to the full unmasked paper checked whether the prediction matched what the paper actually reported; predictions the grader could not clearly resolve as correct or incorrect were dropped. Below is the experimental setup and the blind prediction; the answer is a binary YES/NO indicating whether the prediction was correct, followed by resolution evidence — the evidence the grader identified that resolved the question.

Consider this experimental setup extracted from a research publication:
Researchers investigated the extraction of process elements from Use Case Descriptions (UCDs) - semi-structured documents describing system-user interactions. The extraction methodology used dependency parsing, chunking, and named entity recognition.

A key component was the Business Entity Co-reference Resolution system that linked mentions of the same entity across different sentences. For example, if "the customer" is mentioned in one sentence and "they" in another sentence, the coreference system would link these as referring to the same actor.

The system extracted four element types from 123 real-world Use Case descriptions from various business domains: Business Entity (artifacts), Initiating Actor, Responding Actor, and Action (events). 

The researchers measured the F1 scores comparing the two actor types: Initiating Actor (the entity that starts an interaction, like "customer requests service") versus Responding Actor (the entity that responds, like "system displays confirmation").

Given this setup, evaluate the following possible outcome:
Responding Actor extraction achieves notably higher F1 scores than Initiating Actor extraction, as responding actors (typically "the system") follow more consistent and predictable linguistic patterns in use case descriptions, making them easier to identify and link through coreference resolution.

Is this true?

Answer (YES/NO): NO